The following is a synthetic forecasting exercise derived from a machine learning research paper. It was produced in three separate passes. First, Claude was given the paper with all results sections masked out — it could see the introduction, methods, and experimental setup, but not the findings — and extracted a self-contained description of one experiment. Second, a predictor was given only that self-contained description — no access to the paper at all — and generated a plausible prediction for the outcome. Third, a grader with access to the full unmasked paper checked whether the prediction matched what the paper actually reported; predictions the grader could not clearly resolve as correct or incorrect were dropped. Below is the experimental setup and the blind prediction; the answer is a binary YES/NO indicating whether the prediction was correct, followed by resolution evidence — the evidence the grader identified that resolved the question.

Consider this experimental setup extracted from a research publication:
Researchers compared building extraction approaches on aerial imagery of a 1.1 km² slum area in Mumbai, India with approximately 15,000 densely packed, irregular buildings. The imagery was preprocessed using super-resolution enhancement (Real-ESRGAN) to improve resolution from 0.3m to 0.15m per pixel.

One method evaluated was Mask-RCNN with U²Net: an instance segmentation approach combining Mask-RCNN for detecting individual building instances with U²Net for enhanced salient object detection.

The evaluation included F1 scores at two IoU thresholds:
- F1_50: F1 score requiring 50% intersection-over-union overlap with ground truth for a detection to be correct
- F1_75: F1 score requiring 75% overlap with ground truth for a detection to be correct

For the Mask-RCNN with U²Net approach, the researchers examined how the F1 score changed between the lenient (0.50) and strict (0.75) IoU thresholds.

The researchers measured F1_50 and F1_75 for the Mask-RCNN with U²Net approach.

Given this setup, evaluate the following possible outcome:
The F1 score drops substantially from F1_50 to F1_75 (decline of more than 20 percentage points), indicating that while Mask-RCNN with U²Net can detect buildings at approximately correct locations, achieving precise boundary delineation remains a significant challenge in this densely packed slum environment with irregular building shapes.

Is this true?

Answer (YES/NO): YES